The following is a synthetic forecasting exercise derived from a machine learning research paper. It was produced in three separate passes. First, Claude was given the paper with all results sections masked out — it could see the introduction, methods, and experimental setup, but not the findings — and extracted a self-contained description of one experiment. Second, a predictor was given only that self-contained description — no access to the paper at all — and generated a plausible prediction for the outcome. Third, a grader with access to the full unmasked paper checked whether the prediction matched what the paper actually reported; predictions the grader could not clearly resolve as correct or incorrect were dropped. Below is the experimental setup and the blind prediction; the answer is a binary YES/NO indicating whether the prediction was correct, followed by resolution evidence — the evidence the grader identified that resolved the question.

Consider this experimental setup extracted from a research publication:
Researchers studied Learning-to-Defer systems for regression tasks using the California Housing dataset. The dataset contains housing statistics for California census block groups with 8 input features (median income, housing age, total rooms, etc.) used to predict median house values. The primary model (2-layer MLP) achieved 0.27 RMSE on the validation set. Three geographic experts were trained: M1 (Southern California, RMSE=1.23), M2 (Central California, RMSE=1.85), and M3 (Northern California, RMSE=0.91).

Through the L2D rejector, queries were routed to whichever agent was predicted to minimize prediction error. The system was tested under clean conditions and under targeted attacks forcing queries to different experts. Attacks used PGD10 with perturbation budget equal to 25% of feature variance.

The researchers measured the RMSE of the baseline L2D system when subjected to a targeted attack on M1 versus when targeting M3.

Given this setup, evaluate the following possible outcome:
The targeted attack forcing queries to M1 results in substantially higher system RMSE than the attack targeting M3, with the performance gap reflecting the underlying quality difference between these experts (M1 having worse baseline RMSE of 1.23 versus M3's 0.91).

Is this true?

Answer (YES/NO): NO